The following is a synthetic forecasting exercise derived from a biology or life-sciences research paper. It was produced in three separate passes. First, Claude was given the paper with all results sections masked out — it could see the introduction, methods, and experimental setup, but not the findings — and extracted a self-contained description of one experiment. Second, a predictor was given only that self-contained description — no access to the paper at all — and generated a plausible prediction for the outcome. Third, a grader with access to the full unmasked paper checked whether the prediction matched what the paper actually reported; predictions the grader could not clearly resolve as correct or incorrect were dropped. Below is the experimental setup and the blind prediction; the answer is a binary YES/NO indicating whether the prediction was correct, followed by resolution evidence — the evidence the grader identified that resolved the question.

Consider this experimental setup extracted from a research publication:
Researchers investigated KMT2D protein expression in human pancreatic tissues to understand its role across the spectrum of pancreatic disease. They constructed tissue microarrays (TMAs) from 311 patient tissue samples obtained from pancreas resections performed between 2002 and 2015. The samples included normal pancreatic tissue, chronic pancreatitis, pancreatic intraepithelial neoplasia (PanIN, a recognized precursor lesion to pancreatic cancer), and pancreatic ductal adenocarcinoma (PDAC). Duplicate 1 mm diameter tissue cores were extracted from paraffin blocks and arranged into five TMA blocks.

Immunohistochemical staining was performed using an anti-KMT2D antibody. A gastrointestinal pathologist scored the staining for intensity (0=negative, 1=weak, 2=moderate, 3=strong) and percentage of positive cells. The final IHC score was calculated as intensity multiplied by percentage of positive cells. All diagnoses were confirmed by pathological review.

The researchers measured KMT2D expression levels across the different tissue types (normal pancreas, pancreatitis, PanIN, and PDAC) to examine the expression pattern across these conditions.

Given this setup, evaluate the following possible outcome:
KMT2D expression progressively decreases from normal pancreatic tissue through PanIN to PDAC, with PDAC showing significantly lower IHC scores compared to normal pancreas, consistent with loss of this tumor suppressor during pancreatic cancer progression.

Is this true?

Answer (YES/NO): YES